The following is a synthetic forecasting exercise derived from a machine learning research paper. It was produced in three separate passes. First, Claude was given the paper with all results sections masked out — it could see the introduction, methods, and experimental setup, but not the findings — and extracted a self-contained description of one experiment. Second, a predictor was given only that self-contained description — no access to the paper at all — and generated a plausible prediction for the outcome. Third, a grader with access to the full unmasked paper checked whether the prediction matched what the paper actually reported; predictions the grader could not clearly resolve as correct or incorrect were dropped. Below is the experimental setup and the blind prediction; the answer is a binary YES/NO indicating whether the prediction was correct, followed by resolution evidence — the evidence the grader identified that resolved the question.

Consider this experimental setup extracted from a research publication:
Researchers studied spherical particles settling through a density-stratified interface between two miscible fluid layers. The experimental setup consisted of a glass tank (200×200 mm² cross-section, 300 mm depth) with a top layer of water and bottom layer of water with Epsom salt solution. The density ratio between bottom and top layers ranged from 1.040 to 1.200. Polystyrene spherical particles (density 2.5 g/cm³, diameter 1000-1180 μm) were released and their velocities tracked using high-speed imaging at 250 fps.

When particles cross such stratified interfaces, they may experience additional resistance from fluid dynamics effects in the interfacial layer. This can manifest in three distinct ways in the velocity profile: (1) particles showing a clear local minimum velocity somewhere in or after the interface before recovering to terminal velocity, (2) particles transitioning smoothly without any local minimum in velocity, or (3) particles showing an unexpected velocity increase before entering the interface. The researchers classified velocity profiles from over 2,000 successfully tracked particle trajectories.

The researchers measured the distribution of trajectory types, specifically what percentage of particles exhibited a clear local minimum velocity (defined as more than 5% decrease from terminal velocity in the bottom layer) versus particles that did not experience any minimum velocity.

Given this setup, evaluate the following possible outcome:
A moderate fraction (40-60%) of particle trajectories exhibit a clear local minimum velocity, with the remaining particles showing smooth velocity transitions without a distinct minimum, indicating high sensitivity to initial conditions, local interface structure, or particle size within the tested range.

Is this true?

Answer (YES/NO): YES